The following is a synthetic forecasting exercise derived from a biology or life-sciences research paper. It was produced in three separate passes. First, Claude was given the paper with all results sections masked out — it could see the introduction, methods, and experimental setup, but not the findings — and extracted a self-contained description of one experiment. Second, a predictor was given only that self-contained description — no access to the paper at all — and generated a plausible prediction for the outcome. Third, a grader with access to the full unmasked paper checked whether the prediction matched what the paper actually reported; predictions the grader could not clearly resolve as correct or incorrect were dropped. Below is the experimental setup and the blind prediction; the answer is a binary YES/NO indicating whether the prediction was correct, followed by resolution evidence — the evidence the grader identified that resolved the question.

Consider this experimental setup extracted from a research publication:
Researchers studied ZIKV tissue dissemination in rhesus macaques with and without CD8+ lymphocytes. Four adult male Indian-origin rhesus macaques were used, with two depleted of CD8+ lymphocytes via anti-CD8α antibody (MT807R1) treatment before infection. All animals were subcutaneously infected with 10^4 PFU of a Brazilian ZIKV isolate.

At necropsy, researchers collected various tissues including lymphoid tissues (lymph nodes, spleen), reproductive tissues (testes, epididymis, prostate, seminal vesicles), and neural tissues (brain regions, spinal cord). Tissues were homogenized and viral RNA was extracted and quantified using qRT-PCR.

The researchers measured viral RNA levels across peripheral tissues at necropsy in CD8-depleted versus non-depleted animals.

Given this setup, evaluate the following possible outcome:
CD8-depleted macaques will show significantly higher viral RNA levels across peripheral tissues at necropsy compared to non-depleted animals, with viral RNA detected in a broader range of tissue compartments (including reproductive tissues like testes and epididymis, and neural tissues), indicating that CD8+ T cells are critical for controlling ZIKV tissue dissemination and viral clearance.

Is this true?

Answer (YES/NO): NO